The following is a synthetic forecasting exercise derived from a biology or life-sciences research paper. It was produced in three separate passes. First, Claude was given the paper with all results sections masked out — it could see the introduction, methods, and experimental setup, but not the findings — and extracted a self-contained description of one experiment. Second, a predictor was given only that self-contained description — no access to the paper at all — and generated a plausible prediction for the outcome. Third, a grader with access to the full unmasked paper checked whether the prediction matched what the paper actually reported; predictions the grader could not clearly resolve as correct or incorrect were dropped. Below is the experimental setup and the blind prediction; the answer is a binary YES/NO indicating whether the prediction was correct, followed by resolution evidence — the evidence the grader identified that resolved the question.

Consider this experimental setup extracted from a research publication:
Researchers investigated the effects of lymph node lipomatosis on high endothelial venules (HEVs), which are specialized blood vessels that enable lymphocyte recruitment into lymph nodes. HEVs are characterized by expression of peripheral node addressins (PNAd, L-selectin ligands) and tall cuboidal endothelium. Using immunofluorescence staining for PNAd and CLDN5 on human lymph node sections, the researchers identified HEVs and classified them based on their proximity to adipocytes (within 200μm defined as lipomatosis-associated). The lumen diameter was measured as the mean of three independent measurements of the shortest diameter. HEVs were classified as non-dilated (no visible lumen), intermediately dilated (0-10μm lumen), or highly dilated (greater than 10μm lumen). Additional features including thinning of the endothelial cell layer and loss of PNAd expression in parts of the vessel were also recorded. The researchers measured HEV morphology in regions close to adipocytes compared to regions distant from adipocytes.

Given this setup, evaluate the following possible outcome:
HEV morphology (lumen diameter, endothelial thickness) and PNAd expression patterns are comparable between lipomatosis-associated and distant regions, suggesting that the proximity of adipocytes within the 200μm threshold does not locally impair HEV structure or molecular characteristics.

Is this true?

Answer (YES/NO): NO